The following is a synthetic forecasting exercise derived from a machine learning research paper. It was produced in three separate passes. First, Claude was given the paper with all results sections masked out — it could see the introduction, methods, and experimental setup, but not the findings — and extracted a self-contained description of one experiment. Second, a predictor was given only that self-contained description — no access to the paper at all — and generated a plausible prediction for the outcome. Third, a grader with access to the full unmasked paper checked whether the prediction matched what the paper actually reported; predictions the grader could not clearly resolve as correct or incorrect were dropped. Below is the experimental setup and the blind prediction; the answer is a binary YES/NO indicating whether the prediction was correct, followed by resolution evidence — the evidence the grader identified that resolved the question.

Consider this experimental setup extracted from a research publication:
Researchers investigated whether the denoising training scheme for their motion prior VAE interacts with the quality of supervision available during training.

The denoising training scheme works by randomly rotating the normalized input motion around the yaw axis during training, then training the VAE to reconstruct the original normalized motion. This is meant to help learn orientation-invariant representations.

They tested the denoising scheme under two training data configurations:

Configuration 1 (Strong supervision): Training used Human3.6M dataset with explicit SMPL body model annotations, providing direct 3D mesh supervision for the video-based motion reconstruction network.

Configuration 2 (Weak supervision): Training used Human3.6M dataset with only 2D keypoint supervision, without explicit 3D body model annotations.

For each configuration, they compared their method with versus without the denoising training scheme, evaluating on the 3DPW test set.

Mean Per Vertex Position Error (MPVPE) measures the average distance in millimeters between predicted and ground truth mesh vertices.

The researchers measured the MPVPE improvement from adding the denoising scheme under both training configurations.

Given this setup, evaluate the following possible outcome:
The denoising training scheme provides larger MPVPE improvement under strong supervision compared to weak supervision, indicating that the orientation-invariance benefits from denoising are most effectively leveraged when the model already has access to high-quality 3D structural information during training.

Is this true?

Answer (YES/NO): YES